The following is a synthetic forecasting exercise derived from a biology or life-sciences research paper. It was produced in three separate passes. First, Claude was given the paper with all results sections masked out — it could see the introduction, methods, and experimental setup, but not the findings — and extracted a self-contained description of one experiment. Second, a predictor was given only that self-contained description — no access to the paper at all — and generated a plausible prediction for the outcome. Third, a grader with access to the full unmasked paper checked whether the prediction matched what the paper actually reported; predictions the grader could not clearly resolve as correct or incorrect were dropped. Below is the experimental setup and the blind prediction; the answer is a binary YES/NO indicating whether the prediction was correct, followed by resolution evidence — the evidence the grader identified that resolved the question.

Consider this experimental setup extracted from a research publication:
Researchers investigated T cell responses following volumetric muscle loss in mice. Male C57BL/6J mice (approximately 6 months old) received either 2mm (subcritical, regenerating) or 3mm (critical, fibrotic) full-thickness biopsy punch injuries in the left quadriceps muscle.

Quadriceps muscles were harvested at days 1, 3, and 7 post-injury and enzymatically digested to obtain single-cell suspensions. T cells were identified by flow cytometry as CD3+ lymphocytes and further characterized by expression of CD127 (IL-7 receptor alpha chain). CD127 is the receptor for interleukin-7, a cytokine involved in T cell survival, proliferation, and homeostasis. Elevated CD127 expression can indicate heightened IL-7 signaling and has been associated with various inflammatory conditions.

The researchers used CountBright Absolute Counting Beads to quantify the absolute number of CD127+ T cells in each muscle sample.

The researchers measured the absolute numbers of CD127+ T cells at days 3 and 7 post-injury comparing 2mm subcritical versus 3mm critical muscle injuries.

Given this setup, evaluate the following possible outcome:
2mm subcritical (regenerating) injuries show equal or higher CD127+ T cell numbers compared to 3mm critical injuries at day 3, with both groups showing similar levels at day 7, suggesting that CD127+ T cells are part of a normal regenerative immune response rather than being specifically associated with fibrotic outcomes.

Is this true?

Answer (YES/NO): NO